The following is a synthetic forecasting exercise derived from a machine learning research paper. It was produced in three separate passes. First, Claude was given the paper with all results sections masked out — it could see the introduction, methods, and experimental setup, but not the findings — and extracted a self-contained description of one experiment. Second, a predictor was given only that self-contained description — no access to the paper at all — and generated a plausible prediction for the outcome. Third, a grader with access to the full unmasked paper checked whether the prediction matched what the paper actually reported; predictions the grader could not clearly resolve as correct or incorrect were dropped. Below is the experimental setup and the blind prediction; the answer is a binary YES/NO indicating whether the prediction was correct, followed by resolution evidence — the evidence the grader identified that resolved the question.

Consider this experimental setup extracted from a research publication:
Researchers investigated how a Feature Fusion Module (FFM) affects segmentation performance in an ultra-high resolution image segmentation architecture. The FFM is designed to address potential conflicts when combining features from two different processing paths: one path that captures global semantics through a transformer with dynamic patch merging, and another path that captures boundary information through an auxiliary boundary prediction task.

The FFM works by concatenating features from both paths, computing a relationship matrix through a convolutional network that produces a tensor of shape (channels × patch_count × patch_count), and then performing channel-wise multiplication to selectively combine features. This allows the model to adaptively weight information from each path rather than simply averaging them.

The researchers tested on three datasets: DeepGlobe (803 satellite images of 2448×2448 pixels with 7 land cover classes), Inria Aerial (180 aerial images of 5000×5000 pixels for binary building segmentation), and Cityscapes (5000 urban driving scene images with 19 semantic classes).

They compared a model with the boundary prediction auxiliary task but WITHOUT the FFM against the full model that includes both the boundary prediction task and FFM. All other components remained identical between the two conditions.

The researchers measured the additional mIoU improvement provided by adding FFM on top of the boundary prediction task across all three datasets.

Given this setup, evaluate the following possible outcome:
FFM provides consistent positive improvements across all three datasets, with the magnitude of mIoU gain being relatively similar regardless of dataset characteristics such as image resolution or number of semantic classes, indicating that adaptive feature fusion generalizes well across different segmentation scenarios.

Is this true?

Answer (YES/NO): NO